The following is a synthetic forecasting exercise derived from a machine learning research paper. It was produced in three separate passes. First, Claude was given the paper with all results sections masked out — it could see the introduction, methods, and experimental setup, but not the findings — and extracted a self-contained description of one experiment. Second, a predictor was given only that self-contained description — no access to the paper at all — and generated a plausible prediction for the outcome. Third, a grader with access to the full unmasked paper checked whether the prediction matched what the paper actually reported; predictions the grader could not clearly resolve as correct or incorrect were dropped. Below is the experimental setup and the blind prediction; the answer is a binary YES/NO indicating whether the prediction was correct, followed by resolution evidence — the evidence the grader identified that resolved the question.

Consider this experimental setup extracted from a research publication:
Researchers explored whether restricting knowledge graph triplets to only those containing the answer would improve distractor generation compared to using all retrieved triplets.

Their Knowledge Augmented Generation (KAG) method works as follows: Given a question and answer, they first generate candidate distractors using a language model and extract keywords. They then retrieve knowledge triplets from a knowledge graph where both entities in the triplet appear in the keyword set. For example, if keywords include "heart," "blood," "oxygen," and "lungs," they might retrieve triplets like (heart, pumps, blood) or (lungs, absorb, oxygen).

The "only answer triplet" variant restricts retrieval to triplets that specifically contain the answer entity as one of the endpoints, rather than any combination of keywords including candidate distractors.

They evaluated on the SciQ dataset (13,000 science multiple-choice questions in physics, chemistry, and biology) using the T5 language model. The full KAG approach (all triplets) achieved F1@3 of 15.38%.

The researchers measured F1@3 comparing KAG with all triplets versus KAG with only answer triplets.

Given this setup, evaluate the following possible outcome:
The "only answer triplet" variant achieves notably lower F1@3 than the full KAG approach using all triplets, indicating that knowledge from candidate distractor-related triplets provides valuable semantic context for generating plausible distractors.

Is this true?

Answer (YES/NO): NO